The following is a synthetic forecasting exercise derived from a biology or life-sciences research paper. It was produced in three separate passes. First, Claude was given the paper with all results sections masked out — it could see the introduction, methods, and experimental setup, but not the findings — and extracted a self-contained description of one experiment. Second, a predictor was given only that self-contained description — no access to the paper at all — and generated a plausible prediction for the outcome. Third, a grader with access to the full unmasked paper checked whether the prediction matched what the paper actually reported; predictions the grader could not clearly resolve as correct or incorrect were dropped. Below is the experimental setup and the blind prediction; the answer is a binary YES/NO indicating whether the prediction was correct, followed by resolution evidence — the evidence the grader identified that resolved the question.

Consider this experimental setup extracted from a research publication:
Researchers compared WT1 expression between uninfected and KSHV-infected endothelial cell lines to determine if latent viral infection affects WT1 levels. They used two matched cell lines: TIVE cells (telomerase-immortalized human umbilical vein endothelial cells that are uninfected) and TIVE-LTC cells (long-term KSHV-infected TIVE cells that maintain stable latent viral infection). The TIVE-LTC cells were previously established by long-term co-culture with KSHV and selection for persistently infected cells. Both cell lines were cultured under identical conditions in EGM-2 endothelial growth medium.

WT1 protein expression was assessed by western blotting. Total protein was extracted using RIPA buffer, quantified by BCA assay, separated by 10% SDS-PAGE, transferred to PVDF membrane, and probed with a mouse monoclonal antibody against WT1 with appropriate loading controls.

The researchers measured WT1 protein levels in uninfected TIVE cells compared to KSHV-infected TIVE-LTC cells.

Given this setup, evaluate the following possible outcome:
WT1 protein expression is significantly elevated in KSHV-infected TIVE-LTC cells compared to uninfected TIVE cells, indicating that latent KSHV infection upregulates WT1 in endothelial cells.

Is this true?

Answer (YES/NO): YES